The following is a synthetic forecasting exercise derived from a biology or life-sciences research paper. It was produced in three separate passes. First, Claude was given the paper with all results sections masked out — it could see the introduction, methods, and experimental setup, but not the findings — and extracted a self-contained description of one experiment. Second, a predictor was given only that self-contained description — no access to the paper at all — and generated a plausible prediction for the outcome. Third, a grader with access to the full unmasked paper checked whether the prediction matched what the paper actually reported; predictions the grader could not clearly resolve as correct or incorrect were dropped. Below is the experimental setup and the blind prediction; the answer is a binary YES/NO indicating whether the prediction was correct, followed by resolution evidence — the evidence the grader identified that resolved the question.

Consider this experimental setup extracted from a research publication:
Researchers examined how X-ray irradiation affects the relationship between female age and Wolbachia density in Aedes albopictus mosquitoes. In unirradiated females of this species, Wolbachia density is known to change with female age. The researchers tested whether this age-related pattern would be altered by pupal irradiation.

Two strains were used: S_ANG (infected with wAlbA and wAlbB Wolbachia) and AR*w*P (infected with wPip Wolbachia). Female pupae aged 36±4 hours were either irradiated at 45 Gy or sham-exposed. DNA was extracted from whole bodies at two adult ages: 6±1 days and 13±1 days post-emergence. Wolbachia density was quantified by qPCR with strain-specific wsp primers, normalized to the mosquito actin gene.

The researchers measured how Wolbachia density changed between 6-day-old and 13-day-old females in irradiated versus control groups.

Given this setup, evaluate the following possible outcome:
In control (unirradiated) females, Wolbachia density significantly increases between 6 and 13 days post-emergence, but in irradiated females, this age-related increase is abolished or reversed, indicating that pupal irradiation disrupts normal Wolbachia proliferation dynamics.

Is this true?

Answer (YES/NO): NO